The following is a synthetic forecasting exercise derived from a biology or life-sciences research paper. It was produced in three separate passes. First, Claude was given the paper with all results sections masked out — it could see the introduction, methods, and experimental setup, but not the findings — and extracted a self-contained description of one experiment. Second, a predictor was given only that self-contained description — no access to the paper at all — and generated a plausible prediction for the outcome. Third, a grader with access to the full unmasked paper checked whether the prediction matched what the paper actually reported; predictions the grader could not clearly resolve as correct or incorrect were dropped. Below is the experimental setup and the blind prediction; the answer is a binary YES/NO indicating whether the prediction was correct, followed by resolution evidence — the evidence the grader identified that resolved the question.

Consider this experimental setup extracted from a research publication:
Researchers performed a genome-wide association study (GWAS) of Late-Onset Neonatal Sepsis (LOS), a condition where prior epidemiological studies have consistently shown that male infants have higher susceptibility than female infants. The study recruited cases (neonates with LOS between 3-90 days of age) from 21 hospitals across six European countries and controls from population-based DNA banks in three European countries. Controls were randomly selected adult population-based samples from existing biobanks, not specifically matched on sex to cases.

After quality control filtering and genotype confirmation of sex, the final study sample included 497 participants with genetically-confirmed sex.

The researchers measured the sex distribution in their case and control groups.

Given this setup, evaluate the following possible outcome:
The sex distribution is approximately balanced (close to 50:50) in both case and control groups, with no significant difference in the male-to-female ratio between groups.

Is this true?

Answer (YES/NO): NO